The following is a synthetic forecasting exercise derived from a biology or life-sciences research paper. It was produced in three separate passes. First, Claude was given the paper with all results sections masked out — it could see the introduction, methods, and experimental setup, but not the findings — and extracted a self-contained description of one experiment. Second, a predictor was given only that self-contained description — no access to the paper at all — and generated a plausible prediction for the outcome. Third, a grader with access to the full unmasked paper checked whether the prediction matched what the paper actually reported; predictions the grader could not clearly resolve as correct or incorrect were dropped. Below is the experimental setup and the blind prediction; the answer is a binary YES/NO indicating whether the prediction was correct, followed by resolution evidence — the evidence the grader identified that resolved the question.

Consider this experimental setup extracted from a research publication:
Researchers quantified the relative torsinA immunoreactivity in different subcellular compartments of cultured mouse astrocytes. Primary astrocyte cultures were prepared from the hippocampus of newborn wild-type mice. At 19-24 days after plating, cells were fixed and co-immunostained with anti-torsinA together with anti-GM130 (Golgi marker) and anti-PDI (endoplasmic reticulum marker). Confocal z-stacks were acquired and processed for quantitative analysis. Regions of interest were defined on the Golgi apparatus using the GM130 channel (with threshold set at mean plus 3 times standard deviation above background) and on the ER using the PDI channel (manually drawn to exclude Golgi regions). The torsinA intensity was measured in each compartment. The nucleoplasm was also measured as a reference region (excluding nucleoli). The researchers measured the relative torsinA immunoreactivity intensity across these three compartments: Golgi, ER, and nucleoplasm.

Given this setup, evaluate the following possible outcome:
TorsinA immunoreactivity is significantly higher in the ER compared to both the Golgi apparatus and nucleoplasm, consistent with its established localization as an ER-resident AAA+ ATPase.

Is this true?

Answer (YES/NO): NO